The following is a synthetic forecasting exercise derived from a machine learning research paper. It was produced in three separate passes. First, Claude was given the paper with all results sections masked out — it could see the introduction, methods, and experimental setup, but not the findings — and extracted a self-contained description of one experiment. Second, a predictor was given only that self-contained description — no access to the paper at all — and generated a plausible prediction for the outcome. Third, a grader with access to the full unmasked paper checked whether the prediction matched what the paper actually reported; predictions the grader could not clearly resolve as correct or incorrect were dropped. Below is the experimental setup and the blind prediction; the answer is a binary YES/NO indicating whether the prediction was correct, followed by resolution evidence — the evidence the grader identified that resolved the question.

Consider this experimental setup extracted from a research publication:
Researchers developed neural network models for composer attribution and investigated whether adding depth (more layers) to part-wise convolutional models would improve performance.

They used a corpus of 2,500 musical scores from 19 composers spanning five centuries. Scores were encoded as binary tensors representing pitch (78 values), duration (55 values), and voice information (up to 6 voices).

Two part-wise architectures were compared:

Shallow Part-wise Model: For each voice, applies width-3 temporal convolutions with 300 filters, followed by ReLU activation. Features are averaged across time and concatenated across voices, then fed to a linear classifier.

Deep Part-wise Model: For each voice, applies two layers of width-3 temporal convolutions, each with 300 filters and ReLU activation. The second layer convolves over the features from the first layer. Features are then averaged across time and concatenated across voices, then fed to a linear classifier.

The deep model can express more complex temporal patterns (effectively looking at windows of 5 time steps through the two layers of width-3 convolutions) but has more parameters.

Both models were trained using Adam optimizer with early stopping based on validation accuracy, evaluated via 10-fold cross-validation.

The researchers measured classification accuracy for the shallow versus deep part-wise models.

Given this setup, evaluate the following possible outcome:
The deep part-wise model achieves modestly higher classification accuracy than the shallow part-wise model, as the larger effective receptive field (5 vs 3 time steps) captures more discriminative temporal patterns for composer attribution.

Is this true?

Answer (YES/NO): YES